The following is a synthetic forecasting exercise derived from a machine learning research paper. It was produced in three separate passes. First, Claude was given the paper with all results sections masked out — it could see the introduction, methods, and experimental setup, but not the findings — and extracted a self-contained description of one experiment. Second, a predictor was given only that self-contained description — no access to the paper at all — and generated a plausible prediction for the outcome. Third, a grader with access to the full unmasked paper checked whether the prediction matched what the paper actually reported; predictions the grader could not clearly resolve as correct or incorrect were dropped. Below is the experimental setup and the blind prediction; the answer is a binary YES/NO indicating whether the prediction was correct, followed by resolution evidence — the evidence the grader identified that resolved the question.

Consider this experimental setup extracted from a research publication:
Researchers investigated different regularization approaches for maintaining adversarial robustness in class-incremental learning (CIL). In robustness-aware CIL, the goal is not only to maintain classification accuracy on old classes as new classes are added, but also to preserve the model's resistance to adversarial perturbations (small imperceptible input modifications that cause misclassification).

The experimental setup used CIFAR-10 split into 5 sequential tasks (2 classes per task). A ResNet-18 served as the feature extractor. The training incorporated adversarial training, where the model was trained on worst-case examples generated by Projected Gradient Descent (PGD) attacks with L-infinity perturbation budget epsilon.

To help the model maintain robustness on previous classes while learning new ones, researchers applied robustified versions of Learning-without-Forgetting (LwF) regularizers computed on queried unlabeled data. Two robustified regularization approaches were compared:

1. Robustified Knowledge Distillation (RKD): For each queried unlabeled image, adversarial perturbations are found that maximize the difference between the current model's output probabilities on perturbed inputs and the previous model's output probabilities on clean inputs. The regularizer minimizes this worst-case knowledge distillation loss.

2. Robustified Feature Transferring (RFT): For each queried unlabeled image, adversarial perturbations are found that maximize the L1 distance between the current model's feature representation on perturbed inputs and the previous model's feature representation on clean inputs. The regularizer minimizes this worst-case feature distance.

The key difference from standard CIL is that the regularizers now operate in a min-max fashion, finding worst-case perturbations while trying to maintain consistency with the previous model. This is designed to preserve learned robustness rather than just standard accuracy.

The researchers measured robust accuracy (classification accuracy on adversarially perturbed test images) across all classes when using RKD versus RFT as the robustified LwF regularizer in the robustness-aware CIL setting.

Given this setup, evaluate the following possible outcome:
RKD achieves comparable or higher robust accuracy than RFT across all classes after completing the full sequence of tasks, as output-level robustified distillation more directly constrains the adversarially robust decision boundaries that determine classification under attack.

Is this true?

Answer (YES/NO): NO